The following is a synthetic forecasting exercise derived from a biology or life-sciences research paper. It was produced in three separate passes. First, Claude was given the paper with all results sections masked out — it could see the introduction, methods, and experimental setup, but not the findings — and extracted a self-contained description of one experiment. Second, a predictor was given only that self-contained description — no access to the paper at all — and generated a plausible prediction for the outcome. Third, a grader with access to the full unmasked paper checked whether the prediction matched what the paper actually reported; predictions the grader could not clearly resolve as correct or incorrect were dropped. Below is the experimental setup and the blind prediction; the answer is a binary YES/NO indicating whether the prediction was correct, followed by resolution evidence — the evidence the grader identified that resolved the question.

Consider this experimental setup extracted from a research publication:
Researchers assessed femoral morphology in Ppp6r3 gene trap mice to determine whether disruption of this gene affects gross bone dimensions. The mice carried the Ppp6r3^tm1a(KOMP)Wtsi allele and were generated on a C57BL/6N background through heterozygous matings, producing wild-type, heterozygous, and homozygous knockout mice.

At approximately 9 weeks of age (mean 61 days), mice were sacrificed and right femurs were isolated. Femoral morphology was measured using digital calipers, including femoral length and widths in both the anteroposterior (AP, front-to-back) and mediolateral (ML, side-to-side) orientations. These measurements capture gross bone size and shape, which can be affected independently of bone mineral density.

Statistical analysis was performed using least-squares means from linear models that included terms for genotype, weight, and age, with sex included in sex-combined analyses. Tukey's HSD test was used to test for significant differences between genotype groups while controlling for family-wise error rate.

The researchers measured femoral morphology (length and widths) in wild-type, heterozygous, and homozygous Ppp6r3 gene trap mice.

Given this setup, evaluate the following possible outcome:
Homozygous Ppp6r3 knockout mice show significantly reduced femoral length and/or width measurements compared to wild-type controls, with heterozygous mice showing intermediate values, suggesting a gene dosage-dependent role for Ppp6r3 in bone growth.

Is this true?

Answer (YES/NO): NO